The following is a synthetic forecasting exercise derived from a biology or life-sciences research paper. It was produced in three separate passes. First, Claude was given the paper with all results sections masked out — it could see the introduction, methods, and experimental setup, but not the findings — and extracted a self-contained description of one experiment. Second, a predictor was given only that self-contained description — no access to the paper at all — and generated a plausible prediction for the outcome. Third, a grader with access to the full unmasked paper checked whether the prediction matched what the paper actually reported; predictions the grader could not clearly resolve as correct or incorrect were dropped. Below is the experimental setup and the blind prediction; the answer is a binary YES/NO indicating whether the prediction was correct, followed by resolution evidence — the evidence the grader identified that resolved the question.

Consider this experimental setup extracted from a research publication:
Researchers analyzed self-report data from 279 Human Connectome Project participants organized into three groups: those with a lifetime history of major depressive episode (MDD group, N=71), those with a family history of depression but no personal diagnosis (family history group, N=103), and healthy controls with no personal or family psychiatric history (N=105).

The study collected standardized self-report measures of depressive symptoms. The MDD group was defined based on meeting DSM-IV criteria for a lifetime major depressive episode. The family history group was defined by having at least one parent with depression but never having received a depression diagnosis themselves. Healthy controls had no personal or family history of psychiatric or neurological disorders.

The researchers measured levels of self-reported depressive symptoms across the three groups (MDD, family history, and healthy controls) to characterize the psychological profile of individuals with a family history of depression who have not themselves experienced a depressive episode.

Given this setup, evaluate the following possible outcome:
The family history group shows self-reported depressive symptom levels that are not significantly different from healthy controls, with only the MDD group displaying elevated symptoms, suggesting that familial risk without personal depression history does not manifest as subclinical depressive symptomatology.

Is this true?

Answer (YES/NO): NO